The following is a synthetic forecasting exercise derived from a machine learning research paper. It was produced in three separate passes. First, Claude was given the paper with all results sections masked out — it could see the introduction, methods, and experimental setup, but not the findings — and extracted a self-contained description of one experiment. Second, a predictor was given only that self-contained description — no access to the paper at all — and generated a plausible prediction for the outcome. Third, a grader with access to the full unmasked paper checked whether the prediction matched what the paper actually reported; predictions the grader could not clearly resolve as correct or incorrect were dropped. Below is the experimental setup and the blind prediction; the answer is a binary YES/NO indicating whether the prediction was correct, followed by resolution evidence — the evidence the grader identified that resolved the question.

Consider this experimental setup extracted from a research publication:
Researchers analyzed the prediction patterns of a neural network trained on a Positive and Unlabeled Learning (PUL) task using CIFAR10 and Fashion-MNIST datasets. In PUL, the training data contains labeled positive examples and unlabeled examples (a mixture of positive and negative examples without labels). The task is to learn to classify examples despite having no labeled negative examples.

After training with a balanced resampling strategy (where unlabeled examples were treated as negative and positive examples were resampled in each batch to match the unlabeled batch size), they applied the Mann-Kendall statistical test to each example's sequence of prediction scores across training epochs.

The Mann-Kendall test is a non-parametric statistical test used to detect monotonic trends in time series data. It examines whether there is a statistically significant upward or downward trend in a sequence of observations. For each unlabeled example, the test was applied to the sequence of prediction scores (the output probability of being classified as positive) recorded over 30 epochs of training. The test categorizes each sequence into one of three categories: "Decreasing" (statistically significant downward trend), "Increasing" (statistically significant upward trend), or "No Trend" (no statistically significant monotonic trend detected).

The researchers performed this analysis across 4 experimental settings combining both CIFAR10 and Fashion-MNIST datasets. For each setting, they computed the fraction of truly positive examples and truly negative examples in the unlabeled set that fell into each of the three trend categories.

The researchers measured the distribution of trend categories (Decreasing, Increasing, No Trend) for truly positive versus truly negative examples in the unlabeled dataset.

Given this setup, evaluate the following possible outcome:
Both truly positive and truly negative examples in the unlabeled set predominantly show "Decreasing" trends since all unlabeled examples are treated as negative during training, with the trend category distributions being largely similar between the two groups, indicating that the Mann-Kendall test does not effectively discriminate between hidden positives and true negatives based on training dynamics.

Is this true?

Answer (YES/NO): NO